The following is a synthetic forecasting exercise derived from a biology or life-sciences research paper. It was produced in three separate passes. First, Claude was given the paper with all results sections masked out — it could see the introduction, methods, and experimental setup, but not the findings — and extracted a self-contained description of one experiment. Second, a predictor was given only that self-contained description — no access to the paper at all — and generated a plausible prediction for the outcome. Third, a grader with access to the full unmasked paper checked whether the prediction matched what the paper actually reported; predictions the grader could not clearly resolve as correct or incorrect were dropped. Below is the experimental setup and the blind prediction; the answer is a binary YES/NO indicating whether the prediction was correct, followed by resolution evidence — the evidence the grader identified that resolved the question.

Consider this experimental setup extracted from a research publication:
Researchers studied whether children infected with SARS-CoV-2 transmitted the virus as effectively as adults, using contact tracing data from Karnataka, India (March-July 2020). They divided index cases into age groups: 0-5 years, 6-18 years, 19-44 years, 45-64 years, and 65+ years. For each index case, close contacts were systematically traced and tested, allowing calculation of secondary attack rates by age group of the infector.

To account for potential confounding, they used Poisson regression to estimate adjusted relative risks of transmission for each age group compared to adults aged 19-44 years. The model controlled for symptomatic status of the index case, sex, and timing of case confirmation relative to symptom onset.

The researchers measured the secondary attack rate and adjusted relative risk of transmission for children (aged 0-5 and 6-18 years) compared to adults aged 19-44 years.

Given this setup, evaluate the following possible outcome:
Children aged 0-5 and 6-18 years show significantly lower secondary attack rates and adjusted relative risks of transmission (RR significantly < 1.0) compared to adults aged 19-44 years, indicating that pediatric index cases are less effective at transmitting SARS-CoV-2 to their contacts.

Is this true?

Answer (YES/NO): YES